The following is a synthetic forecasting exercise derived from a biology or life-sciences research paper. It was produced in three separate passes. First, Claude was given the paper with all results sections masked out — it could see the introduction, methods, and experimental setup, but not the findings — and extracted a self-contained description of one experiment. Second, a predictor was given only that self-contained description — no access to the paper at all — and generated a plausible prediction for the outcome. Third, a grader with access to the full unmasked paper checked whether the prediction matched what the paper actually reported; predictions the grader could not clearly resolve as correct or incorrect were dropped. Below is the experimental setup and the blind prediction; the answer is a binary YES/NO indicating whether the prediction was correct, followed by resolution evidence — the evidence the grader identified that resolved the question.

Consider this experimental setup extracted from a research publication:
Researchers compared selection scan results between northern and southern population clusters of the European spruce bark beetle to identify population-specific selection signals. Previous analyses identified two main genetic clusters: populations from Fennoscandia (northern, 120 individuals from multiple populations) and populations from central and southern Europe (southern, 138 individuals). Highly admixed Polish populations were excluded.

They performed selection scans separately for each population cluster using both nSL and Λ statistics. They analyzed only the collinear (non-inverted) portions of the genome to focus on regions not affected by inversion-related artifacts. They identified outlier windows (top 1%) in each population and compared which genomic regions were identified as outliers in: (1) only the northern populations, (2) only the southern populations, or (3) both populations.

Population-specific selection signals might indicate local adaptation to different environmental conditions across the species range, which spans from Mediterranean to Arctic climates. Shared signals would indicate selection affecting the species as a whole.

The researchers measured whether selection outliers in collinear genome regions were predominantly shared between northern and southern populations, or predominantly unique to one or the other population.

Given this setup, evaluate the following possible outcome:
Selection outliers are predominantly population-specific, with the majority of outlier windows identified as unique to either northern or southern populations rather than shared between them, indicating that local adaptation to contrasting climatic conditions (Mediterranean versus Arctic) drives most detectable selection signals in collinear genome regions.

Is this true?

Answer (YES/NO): NO